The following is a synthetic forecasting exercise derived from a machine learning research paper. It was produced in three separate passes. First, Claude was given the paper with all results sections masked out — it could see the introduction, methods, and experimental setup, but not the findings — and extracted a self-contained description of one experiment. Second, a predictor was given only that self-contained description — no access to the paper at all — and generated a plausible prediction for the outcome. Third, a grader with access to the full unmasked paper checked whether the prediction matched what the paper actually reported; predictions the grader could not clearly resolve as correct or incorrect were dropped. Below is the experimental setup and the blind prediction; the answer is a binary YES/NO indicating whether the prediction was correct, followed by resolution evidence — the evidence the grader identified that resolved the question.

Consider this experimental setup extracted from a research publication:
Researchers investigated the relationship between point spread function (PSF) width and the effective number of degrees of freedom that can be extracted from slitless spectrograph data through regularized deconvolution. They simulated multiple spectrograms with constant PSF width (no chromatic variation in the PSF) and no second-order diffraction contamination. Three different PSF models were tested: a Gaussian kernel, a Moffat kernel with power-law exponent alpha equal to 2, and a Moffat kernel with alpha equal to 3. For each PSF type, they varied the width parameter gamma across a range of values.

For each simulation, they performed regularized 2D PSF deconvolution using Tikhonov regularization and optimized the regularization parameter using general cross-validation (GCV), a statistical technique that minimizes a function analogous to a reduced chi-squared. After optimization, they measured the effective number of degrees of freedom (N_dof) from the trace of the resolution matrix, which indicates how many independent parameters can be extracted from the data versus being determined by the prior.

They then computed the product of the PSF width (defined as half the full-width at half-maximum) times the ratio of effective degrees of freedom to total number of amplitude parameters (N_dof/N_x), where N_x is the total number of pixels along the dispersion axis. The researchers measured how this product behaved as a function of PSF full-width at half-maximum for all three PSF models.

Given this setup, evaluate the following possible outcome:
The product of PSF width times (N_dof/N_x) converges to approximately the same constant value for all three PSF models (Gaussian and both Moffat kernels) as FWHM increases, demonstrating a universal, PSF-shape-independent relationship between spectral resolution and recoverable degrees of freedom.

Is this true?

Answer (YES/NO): YES